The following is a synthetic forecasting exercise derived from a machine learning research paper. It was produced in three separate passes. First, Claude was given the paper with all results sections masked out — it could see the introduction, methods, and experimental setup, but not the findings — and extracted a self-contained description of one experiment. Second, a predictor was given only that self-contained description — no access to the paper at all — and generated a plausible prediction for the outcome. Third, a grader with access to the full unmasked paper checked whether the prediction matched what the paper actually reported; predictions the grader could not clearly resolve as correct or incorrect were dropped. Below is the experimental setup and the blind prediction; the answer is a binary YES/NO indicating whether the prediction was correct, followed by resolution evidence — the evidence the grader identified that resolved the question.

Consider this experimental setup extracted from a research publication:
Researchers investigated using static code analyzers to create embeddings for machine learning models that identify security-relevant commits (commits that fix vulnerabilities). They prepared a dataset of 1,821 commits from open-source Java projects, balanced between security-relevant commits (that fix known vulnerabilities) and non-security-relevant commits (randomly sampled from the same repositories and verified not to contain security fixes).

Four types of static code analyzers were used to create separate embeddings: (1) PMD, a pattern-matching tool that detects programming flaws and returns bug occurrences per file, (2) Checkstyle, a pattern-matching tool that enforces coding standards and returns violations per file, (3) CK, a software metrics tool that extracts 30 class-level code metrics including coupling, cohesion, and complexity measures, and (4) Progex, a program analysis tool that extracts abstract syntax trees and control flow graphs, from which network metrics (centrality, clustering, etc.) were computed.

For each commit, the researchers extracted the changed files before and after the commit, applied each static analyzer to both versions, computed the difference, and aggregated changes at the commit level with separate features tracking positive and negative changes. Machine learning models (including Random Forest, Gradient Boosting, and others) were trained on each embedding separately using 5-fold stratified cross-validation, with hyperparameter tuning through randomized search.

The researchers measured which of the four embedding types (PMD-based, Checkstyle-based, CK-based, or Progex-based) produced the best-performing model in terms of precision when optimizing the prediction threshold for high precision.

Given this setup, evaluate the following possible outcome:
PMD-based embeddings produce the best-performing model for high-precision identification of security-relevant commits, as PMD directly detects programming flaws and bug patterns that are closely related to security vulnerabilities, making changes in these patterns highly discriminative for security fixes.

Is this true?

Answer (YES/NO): NO